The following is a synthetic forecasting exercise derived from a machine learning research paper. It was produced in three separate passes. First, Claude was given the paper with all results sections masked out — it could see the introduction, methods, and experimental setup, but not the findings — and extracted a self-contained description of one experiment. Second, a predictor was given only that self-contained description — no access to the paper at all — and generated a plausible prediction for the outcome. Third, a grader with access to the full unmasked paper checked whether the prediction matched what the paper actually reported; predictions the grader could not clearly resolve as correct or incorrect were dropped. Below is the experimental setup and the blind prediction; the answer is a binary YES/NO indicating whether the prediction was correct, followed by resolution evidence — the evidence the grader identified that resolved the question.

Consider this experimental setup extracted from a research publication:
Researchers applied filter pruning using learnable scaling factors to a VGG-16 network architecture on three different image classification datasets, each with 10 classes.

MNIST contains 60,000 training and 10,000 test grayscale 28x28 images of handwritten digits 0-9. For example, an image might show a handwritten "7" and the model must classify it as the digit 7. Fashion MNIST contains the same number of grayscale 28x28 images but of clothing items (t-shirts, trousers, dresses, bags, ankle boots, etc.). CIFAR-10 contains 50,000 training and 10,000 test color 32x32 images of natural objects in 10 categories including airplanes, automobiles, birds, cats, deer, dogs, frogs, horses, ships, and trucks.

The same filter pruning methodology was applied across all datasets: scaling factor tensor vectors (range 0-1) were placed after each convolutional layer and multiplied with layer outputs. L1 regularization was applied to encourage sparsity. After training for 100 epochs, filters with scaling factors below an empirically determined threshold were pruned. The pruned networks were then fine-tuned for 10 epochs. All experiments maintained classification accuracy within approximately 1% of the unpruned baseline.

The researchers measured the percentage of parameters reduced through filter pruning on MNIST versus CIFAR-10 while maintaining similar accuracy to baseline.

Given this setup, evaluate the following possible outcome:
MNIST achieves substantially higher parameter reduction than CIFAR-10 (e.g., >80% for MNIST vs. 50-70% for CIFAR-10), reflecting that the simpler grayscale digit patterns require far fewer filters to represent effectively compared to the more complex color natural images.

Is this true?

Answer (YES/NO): NO